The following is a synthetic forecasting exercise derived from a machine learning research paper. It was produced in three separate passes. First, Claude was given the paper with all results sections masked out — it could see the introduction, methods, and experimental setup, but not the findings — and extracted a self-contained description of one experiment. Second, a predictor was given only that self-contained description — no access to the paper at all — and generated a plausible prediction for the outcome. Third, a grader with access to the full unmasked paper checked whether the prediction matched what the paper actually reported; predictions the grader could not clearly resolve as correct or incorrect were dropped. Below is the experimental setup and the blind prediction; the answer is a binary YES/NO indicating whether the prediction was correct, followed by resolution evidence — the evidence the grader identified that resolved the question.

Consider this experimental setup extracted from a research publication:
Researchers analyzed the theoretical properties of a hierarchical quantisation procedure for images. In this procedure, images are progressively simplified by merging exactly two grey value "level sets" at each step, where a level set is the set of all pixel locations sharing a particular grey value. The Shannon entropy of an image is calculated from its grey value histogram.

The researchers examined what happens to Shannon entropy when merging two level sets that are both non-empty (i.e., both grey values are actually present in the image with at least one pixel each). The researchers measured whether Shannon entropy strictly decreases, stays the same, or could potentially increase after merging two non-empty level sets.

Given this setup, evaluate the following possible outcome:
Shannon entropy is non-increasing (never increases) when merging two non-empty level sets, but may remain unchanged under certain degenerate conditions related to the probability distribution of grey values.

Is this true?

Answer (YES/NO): NO